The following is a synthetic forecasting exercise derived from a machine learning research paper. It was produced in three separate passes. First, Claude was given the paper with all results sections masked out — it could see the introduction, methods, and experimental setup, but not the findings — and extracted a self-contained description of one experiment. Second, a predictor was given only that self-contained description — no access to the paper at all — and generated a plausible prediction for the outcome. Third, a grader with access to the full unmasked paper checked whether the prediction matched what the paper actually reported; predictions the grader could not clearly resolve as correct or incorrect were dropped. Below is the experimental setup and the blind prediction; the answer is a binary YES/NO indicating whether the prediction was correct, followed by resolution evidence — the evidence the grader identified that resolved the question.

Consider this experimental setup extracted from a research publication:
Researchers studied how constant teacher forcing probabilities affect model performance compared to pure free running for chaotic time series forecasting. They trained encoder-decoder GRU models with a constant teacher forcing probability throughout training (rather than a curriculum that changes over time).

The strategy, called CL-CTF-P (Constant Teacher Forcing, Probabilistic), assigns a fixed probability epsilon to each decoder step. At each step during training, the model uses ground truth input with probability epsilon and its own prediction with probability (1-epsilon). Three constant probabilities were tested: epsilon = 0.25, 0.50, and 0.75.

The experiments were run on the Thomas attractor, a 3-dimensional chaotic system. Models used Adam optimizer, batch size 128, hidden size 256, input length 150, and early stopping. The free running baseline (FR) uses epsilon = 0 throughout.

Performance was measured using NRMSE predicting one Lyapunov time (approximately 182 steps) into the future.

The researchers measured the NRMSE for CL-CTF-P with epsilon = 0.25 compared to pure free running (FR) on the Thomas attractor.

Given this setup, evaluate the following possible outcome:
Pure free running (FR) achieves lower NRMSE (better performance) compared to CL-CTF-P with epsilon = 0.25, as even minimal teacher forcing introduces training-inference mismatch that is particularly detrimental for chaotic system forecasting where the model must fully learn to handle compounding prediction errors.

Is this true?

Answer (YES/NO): YES